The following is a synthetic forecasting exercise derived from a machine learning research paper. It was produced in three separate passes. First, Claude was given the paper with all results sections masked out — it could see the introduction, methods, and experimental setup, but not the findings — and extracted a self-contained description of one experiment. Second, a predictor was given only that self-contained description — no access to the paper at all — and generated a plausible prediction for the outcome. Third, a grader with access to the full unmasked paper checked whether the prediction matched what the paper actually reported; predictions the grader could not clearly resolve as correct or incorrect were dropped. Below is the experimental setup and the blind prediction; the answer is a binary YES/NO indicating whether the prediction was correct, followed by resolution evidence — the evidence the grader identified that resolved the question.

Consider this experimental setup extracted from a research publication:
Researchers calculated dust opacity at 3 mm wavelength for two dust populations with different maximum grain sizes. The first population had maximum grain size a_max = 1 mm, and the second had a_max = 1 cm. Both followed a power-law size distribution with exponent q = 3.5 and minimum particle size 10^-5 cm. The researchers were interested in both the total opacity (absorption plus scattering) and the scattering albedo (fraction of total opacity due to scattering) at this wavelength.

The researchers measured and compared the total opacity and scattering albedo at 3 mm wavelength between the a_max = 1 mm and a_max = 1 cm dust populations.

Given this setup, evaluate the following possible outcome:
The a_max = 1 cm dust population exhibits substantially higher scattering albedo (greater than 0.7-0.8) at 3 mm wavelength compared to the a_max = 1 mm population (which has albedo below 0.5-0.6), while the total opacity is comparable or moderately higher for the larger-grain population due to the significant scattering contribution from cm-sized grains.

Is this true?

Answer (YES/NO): NO